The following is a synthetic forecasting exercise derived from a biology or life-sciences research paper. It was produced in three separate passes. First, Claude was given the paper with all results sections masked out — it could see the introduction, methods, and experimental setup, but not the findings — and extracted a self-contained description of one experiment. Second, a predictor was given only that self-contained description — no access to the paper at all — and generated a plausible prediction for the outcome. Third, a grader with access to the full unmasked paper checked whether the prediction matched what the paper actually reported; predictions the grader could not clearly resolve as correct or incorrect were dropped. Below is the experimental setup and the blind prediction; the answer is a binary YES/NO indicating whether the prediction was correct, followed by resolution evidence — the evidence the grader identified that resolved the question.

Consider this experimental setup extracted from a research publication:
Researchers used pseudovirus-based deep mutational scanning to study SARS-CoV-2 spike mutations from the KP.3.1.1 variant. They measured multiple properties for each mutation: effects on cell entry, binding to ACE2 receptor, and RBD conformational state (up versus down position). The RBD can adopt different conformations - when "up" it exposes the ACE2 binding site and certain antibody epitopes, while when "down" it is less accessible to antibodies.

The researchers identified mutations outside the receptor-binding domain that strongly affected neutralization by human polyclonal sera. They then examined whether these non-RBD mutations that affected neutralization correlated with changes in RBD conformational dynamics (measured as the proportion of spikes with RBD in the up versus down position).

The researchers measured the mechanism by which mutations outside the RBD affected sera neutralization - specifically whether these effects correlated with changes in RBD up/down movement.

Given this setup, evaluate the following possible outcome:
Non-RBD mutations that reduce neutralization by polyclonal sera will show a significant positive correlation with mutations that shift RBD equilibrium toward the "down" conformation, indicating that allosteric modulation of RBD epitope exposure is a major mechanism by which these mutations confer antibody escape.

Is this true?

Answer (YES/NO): YES